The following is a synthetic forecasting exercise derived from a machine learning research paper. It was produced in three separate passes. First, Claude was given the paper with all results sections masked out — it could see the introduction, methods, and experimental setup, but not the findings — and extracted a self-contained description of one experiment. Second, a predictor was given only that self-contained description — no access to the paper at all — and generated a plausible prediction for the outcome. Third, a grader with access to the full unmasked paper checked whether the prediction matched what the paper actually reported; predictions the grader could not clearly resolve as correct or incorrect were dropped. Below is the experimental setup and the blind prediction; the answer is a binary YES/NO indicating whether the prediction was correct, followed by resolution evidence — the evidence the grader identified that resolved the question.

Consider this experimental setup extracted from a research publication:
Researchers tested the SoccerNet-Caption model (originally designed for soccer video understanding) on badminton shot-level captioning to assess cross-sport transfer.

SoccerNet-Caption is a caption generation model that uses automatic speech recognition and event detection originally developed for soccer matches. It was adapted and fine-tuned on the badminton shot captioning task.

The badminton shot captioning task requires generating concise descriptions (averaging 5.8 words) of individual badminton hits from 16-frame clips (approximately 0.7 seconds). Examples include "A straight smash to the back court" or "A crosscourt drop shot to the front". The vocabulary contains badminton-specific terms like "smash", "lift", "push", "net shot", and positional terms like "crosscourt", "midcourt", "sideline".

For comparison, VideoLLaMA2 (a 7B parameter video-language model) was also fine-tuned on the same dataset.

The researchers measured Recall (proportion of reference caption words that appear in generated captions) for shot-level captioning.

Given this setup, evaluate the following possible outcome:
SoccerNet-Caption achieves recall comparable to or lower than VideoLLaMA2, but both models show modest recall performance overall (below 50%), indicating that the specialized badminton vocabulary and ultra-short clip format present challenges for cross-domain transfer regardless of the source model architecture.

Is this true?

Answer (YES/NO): NO